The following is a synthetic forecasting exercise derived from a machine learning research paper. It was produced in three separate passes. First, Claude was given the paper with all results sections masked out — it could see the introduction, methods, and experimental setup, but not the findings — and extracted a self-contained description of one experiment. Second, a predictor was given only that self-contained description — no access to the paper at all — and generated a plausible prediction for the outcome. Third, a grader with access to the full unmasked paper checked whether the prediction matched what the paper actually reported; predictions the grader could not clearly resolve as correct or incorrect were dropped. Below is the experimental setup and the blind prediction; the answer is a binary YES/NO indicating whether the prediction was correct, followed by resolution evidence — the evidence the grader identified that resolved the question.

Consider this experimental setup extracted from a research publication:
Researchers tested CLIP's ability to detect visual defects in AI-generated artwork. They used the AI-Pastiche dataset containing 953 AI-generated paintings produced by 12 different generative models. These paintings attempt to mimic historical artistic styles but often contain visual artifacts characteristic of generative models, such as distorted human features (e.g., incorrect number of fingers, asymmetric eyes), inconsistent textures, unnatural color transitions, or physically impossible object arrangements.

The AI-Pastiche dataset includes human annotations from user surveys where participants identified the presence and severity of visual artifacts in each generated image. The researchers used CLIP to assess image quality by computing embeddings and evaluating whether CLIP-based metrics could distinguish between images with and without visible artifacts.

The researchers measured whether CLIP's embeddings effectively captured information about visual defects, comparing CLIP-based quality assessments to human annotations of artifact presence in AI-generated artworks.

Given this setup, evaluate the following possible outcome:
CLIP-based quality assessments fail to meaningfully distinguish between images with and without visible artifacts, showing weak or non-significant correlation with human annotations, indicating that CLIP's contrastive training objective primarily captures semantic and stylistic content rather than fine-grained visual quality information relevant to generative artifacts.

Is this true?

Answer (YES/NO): YES